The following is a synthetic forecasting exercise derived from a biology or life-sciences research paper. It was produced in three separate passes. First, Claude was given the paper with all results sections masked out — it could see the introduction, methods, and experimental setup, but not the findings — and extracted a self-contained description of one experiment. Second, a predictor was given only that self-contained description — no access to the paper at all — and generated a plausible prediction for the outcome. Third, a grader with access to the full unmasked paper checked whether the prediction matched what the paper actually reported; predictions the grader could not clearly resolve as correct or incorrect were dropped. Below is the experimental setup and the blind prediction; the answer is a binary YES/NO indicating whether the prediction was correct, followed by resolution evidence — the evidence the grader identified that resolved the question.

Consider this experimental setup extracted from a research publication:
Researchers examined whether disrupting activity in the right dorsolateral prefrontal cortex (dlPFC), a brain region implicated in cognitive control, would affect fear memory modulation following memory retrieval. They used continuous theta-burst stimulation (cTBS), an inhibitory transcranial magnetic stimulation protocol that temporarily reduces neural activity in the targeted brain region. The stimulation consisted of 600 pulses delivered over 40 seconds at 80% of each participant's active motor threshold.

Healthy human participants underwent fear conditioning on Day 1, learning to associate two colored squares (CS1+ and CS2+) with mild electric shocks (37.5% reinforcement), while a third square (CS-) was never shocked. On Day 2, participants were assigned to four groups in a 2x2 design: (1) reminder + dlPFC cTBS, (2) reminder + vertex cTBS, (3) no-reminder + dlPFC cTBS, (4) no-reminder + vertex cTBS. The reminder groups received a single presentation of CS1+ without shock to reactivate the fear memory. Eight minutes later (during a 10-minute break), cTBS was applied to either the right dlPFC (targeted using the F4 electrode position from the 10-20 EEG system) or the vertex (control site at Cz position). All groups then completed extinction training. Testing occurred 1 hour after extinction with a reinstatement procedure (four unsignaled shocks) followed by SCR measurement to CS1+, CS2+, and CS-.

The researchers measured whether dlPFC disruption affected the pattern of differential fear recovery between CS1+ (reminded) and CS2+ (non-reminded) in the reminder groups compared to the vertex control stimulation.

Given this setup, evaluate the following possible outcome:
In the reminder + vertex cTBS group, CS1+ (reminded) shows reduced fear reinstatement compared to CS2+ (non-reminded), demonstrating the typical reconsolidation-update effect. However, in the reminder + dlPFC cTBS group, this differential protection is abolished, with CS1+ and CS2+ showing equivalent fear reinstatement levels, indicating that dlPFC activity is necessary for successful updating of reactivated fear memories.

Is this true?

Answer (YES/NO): NO